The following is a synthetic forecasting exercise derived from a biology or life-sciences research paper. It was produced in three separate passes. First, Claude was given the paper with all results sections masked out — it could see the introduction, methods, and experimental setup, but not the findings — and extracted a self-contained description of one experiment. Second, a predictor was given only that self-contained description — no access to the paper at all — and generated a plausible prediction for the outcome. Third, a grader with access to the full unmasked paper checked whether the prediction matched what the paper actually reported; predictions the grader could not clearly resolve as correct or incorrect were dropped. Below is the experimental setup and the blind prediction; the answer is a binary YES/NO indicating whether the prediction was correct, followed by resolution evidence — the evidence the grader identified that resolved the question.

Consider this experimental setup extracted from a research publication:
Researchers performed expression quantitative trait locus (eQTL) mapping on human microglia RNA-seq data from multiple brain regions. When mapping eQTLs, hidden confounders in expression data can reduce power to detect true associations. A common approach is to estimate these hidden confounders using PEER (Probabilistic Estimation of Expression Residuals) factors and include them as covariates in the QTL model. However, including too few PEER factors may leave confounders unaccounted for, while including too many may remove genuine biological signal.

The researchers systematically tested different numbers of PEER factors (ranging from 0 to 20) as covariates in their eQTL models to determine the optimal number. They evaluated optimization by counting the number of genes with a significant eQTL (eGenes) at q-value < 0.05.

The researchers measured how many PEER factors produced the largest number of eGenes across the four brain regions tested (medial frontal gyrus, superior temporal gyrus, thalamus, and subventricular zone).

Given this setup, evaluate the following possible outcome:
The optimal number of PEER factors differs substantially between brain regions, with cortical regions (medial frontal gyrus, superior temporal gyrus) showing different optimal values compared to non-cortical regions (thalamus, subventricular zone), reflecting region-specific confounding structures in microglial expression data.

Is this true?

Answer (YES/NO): NO